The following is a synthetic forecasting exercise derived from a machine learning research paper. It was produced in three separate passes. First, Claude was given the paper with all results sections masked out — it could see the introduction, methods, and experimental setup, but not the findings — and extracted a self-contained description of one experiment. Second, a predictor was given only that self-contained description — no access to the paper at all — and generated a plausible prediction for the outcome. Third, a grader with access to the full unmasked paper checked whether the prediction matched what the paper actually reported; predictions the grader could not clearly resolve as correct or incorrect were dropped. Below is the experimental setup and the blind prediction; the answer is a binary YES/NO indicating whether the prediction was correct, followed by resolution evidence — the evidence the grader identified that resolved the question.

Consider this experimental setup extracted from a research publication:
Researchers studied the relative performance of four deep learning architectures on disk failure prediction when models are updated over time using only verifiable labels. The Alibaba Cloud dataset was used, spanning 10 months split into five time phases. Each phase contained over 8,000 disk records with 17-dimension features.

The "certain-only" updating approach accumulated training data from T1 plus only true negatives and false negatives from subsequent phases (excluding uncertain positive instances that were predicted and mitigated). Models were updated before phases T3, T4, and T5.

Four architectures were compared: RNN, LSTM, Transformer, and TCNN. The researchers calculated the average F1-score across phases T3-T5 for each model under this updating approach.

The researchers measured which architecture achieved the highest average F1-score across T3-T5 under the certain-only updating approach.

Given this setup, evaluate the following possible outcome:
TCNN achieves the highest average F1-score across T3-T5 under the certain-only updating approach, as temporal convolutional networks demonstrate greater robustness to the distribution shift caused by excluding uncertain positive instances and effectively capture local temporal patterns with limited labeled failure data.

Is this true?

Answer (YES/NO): NO